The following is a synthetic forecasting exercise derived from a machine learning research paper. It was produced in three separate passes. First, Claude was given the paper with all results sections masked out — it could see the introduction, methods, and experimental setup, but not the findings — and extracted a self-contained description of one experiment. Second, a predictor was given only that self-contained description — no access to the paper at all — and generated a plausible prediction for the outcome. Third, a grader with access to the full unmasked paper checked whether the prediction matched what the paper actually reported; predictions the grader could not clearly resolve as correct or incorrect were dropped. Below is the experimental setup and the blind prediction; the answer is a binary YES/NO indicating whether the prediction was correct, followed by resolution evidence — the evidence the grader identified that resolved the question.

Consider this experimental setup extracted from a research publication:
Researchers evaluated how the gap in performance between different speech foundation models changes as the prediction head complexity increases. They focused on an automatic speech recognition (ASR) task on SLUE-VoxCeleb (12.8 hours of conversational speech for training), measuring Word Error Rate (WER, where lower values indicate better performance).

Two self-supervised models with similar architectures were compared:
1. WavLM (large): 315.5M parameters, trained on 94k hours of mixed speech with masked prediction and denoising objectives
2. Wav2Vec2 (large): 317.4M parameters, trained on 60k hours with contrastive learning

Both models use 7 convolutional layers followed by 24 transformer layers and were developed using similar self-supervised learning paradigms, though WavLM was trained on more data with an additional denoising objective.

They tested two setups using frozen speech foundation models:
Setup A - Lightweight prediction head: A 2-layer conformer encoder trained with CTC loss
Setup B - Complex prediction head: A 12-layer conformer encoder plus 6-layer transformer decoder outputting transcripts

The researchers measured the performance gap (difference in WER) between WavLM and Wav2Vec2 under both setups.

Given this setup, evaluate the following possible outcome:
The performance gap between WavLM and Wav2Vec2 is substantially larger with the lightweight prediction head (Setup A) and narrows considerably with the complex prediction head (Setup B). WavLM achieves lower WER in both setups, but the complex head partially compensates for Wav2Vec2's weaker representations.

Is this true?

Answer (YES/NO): YES